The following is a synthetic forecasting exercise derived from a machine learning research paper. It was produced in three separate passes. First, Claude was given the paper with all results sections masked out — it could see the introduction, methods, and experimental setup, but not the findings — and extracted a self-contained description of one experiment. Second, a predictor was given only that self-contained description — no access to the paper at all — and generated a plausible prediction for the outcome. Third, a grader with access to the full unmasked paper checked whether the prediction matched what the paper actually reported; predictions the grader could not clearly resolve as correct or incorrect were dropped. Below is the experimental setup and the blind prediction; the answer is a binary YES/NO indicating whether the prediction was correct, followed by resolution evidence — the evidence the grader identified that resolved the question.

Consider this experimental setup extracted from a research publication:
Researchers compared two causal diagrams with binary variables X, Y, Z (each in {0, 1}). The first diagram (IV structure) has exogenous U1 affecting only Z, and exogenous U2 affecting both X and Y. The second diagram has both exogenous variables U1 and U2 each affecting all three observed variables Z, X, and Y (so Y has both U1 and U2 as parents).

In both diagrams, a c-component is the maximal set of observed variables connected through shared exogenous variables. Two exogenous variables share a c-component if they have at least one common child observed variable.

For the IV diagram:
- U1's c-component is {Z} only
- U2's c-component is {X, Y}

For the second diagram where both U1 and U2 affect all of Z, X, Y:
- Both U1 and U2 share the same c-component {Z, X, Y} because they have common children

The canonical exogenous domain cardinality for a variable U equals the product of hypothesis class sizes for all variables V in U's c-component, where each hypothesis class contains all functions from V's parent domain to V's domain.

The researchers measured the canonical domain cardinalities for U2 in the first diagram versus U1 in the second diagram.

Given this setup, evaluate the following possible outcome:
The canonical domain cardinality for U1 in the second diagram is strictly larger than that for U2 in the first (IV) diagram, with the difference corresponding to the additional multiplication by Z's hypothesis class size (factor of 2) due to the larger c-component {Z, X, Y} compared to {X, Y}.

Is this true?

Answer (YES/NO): YES